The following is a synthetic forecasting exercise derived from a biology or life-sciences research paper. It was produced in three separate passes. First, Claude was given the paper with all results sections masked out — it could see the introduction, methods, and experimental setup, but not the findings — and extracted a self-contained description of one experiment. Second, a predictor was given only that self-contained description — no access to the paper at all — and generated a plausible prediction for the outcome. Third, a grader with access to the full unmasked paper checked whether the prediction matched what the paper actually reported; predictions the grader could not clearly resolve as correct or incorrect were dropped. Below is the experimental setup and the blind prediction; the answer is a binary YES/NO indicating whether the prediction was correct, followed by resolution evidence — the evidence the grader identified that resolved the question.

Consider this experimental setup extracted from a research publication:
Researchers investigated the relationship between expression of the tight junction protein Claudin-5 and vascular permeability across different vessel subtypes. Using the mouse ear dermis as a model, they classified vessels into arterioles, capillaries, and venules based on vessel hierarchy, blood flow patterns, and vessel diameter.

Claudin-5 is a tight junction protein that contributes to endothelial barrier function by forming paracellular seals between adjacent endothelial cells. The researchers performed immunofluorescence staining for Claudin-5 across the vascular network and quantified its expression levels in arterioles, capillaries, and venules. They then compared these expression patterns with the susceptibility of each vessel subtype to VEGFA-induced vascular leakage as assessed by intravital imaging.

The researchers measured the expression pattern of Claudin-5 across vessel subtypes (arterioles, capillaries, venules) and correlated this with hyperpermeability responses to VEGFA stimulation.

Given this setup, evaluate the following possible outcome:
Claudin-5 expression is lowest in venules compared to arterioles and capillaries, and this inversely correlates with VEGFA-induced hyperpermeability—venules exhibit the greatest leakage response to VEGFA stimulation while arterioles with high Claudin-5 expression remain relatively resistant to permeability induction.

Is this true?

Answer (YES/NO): YES